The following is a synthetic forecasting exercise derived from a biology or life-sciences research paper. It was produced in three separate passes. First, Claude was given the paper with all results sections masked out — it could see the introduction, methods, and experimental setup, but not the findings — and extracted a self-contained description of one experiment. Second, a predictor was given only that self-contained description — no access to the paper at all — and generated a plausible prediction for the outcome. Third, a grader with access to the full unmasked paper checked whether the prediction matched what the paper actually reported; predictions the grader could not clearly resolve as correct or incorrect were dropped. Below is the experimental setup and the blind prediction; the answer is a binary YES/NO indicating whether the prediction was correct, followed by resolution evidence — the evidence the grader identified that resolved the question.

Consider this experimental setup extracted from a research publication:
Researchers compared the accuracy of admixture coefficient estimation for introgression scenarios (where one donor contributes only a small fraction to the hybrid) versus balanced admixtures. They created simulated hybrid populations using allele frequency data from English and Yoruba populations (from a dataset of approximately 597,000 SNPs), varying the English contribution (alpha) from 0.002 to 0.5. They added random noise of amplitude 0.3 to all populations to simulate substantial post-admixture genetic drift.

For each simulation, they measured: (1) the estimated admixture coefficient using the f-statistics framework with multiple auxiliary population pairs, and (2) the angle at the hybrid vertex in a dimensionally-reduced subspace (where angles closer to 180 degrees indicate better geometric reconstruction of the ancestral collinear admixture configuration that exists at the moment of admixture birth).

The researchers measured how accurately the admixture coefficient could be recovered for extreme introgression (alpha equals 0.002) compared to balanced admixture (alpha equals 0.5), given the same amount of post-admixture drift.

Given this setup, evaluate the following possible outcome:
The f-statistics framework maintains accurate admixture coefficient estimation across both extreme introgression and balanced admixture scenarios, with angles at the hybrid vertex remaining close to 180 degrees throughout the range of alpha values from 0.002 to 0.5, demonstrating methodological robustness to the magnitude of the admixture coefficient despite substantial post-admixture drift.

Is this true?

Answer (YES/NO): NO